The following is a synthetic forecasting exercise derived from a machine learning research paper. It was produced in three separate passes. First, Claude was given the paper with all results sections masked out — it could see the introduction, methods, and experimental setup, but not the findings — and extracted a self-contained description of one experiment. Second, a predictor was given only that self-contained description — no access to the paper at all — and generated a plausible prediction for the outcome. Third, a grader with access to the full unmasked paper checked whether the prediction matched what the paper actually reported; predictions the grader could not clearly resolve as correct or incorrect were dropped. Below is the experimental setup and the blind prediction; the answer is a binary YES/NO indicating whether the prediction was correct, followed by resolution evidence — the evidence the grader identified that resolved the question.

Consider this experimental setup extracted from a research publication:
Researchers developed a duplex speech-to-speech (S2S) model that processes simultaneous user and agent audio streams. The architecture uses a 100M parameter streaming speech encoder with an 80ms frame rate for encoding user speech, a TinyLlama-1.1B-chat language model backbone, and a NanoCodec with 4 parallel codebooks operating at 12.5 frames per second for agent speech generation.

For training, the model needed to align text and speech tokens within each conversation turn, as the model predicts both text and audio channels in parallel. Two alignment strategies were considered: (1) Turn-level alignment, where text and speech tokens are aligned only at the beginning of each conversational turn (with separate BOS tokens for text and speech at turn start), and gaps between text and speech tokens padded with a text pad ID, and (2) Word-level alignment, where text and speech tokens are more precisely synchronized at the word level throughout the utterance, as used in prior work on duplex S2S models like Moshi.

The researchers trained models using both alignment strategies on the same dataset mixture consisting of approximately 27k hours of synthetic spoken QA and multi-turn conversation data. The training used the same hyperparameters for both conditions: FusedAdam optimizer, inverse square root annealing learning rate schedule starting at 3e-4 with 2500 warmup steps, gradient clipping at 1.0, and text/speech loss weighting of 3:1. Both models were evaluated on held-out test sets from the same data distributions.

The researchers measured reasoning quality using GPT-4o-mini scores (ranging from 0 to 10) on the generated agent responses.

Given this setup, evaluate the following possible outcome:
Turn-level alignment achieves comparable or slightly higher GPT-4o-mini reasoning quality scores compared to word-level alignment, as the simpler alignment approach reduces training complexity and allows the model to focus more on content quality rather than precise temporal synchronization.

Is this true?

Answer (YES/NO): YES